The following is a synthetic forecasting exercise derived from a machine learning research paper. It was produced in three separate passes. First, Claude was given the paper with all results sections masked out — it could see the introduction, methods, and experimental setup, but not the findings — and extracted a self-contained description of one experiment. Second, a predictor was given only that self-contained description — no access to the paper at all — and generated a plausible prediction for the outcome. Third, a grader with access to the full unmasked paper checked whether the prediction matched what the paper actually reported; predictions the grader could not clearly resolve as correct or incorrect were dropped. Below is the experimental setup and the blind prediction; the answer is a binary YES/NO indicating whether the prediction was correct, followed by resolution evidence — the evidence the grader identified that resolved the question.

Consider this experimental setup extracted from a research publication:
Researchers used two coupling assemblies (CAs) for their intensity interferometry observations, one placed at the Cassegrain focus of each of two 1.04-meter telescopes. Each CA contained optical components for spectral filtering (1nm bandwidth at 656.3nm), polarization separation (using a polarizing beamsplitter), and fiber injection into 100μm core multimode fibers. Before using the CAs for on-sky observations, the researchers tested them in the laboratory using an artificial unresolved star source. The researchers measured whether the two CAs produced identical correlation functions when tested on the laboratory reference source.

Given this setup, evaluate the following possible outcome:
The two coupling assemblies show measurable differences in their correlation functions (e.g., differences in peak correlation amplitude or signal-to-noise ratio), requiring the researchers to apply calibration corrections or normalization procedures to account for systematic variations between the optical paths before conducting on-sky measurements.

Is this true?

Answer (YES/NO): NO